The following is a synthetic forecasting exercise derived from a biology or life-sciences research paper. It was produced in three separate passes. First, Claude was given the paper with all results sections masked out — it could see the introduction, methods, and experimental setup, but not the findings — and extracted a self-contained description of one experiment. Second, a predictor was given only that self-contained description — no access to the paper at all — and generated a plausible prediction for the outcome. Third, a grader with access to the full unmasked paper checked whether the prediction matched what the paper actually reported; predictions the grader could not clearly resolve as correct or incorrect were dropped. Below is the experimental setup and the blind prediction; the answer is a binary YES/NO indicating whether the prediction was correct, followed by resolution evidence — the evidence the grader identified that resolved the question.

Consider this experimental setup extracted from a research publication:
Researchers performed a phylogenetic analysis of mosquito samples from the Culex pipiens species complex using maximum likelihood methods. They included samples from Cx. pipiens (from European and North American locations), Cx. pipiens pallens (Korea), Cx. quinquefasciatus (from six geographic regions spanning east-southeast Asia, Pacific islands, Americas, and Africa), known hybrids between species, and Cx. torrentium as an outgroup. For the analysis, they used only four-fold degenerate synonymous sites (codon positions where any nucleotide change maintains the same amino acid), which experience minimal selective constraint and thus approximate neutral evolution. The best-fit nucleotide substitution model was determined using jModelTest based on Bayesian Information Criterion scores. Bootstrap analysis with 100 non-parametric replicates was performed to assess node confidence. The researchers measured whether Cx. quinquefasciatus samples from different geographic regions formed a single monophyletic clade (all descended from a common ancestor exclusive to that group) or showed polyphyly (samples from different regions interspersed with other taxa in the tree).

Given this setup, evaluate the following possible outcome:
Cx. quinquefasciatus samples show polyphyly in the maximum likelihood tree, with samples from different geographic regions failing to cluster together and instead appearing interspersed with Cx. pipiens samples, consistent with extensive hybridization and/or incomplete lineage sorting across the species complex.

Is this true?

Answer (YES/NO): NO